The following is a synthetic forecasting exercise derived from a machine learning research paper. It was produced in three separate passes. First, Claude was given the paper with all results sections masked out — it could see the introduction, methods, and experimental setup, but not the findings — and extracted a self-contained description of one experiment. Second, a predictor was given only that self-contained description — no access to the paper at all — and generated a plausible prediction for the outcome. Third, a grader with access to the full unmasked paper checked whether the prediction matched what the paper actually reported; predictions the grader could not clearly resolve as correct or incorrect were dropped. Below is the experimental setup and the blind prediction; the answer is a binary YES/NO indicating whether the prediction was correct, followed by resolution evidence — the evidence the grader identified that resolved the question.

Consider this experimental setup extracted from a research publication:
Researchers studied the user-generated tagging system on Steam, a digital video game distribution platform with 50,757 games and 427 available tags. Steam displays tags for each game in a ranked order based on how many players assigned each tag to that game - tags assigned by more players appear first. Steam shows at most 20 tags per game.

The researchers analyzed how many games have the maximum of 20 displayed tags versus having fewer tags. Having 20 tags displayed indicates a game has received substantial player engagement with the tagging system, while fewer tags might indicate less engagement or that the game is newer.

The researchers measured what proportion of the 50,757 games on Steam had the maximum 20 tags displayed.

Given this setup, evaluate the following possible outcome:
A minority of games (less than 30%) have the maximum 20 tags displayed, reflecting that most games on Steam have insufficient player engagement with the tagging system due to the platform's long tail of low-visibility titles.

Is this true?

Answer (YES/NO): YES